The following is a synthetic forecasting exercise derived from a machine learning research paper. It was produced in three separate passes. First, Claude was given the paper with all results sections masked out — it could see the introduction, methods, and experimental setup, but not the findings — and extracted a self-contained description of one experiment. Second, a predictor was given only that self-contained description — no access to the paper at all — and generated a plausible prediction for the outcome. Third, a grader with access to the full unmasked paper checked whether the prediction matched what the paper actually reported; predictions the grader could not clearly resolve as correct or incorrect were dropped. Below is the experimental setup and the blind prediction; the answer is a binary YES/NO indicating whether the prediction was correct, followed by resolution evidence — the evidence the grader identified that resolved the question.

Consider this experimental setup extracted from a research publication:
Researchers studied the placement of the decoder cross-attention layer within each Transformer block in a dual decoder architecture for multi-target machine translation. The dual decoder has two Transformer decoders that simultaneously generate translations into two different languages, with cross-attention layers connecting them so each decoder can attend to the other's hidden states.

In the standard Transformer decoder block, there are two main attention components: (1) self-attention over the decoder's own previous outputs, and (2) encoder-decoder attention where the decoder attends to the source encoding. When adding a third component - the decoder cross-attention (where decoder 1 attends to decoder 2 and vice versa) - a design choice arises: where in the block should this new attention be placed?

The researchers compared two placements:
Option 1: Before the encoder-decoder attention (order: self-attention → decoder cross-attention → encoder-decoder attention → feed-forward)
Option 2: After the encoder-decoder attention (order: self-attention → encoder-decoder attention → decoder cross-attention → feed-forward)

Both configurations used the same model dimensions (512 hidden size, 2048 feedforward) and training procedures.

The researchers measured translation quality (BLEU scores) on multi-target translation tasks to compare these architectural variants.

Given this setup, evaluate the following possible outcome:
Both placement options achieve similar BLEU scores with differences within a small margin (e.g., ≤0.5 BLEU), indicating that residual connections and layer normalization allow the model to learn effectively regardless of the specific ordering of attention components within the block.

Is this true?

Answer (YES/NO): YES